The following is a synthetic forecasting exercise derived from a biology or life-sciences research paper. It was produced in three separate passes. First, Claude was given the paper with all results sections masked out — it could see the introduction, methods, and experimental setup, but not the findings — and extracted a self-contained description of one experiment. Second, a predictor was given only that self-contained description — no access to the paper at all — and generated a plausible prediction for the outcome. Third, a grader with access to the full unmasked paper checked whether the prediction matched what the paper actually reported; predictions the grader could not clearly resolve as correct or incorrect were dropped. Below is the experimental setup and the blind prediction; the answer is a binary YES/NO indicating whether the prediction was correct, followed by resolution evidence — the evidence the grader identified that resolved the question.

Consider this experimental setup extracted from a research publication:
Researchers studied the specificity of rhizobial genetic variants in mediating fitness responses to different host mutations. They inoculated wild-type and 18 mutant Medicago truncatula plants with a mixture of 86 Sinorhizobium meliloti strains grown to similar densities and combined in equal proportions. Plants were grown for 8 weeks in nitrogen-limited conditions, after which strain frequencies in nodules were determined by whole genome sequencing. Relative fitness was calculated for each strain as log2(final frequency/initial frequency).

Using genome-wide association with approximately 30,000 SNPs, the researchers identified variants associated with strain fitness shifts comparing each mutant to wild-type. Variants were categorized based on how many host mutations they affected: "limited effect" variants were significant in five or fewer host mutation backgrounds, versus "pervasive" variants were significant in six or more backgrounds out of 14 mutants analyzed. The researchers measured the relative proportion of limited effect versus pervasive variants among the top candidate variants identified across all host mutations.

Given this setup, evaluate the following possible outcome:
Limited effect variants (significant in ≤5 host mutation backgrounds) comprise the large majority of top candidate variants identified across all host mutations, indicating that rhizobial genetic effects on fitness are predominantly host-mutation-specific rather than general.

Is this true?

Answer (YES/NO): YES